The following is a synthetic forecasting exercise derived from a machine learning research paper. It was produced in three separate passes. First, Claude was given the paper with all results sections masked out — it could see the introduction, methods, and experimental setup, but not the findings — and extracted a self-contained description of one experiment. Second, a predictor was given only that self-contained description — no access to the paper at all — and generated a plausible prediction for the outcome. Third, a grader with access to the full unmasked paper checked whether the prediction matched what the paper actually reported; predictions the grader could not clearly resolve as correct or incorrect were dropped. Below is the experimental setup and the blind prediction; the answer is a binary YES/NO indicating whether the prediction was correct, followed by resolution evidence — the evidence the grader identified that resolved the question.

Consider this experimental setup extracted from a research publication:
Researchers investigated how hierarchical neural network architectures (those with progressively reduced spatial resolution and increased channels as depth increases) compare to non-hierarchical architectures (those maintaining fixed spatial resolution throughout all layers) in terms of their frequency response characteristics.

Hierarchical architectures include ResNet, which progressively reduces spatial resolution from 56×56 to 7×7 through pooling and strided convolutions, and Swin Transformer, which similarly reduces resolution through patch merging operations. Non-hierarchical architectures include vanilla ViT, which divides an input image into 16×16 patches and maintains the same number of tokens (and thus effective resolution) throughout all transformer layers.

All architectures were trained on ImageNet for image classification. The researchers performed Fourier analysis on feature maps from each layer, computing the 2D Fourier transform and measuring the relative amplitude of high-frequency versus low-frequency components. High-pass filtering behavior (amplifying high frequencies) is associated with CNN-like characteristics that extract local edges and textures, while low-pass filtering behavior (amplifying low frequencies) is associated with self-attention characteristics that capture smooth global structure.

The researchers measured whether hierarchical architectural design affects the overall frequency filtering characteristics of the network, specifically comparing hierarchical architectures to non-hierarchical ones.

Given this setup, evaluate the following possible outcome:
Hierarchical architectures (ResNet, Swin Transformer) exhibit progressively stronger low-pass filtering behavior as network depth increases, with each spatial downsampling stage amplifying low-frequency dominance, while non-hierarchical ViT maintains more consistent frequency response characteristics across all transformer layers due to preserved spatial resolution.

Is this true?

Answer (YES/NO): YES